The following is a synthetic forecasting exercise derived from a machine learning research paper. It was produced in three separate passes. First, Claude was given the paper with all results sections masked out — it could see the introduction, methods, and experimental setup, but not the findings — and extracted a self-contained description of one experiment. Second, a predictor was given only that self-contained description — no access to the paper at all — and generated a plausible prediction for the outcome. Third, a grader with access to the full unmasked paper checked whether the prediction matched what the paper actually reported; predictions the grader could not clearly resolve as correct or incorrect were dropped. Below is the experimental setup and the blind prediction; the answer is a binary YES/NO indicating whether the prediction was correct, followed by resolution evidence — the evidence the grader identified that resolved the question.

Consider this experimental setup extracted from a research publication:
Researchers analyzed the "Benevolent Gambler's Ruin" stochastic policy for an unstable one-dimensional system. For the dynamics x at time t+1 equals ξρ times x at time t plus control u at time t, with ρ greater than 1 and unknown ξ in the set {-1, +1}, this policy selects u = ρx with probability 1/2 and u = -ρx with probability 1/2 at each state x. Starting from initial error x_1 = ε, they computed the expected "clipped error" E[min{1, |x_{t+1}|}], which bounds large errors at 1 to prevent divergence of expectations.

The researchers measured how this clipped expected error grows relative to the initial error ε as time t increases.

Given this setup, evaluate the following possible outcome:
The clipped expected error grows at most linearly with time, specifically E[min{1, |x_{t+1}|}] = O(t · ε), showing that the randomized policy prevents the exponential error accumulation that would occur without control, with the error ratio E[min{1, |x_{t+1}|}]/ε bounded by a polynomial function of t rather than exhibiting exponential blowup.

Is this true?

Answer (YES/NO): NO